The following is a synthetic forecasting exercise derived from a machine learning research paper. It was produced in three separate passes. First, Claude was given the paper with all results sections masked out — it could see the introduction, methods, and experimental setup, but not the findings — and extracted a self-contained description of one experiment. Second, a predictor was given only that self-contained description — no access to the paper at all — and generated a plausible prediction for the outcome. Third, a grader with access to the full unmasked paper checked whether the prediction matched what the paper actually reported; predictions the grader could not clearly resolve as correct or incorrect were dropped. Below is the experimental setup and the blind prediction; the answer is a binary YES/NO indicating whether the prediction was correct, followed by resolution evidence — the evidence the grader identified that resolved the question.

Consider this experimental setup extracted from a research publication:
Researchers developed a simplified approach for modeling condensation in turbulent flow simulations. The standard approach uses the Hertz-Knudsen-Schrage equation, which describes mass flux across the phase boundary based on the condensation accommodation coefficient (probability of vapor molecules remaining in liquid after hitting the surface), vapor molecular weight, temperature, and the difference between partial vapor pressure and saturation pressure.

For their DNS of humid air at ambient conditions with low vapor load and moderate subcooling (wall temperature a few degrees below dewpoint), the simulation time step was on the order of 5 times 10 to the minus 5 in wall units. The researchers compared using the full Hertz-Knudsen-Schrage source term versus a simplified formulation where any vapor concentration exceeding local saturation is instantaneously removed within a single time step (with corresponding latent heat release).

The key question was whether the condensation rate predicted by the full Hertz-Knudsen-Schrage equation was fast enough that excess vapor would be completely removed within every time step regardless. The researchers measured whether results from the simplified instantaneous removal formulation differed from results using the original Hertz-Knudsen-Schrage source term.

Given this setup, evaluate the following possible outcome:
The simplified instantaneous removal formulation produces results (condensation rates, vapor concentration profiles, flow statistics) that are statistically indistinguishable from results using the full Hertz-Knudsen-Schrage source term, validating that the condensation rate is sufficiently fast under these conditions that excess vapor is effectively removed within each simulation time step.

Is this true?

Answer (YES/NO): YES